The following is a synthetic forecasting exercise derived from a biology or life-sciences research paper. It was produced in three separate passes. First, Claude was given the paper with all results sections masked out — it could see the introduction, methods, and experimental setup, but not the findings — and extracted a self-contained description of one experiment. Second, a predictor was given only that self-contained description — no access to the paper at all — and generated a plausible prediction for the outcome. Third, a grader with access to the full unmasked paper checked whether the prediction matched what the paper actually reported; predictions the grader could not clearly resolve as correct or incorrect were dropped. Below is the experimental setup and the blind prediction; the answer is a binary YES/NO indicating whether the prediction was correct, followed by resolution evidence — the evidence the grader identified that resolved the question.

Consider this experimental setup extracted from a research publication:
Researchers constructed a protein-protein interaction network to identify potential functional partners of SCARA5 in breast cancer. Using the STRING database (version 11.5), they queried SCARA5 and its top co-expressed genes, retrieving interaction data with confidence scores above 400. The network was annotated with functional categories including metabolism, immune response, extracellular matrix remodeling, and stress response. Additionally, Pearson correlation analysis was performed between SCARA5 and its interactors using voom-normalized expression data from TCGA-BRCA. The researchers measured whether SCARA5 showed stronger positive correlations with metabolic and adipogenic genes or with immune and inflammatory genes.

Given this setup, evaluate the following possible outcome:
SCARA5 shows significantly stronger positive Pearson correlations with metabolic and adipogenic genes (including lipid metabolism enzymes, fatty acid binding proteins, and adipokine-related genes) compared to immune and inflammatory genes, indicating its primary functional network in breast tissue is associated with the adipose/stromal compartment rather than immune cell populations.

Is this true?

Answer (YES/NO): YES